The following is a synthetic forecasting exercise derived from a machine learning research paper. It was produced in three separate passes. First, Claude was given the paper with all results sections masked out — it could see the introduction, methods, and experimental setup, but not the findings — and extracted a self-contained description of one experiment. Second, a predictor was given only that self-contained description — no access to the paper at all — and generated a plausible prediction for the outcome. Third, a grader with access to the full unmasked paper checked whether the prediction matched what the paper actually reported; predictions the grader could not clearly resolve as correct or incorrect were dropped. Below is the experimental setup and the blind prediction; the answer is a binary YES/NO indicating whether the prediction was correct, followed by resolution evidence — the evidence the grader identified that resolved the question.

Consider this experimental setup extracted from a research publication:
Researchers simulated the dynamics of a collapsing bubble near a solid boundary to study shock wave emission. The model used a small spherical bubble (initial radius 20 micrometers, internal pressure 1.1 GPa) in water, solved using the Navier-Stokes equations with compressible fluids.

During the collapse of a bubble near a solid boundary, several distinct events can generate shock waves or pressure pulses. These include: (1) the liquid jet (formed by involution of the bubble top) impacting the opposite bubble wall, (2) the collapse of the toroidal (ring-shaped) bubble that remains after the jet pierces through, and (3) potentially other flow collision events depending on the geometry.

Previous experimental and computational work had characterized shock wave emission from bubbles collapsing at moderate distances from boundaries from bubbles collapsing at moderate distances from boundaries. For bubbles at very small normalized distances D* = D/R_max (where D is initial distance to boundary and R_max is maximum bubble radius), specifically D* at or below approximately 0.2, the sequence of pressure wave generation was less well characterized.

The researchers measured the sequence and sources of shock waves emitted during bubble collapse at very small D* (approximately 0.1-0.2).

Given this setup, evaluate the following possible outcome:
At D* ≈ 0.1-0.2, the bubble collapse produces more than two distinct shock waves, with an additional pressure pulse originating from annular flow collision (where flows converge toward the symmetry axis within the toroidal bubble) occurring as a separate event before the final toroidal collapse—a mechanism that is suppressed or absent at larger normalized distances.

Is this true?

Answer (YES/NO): YES